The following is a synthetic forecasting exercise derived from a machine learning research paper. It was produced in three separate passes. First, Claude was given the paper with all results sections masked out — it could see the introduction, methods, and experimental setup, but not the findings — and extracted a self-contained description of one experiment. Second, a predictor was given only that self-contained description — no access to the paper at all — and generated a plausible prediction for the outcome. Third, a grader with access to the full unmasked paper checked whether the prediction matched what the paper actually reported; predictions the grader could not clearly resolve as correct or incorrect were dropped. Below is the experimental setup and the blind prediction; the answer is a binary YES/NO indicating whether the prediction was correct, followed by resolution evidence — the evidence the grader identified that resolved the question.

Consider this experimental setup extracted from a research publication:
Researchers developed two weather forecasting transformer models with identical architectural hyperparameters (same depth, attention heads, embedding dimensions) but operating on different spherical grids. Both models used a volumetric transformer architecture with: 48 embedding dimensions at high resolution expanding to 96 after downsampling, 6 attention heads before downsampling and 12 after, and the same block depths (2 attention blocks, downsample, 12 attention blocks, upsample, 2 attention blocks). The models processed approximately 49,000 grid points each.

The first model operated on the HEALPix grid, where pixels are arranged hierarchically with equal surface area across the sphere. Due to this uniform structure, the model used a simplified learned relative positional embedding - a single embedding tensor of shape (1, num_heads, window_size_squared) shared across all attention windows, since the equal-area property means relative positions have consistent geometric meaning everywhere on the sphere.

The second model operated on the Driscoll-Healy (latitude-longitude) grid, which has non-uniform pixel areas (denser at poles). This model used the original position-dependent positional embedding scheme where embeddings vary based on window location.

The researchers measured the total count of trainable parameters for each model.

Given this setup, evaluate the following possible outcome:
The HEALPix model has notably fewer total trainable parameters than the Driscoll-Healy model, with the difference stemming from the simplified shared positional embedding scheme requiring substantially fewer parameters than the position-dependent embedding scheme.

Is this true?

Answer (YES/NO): YES